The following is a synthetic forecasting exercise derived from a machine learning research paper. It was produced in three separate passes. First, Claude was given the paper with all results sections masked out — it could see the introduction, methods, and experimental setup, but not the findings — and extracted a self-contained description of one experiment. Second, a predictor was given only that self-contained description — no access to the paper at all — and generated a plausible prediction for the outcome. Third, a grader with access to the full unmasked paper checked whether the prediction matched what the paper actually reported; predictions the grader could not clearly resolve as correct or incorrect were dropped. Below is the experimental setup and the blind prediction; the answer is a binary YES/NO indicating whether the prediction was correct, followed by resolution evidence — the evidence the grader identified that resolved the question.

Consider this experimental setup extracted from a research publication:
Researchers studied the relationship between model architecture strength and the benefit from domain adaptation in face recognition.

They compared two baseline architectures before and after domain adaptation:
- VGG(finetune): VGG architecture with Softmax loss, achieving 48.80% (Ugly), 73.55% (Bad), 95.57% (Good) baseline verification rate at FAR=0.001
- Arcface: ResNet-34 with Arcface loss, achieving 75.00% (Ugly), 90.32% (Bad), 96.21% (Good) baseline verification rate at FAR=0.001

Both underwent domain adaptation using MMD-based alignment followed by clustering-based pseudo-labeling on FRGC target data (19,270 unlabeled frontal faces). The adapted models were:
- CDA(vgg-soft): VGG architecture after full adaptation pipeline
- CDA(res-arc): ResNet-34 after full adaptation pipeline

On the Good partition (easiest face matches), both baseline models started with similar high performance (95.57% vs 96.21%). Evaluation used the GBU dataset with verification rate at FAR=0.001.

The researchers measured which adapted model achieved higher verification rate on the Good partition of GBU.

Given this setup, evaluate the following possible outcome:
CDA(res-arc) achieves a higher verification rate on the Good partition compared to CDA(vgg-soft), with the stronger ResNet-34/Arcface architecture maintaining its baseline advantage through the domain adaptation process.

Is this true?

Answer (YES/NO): NO